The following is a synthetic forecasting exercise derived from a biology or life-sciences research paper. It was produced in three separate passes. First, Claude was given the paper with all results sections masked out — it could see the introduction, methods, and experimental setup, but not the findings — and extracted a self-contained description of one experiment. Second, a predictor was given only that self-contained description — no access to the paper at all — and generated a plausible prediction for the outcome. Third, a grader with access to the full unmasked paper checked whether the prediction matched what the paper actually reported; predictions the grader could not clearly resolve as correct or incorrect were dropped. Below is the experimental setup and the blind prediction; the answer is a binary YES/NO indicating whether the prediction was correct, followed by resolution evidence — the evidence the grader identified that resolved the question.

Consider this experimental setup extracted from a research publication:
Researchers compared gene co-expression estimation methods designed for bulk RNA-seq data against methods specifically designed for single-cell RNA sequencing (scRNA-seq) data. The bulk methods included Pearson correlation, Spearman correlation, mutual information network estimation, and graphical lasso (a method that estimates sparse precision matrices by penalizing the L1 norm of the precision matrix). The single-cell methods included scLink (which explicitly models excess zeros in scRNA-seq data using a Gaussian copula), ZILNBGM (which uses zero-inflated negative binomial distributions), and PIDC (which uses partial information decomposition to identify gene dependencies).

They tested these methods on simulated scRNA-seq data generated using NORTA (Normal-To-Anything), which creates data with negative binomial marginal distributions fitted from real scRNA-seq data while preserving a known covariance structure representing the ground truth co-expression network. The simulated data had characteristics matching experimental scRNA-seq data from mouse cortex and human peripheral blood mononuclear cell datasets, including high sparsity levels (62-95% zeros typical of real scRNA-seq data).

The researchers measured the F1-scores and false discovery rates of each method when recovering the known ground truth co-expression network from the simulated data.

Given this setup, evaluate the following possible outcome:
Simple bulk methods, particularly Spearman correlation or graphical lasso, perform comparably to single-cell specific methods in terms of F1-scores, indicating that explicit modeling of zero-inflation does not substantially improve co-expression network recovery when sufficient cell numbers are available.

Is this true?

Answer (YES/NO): NO